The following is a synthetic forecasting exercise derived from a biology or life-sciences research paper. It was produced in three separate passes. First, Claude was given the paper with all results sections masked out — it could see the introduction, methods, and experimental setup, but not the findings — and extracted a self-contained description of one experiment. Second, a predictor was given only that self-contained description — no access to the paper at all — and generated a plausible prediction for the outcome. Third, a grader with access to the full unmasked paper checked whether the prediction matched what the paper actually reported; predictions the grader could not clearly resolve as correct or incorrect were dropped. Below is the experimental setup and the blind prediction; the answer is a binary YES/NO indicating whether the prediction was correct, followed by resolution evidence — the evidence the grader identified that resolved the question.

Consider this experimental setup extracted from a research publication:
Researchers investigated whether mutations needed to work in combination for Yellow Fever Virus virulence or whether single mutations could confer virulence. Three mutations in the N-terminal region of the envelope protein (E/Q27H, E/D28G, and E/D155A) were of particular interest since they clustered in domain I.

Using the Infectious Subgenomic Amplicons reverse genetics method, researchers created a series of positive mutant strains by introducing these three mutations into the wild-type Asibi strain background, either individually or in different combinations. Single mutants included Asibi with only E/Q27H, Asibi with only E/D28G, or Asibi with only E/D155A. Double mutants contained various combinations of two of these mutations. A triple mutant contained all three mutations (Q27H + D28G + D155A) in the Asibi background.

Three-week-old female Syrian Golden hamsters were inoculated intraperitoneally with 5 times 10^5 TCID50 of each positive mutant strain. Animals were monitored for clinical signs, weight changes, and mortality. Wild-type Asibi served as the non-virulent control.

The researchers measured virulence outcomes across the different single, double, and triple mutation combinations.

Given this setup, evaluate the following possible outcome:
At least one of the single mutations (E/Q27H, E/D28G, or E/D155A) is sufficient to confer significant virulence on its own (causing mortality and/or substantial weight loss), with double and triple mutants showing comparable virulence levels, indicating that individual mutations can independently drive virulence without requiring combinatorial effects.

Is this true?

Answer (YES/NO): YES